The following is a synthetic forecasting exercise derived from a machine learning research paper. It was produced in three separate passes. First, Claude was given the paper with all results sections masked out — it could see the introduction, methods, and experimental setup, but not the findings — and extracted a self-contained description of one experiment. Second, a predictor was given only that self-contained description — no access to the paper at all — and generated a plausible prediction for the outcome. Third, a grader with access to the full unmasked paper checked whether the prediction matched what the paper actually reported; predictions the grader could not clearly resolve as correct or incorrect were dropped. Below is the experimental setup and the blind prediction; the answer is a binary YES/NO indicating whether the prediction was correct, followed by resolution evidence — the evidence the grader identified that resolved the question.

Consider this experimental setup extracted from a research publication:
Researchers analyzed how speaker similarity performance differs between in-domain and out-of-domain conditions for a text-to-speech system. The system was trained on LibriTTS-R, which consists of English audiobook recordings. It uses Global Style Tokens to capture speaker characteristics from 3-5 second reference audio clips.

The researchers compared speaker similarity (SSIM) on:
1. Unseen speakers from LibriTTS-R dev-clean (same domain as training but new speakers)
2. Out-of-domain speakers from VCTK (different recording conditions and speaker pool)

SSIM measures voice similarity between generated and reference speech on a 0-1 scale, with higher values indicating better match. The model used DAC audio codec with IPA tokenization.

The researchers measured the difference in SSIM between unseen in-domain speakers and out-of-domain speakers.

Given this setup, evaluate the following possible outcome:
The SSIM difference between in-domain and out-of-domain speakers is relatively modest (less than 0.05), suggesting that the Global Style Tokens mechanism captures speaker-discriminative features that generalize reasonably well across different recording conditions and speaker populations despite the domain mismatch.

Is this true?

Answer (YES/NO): NO